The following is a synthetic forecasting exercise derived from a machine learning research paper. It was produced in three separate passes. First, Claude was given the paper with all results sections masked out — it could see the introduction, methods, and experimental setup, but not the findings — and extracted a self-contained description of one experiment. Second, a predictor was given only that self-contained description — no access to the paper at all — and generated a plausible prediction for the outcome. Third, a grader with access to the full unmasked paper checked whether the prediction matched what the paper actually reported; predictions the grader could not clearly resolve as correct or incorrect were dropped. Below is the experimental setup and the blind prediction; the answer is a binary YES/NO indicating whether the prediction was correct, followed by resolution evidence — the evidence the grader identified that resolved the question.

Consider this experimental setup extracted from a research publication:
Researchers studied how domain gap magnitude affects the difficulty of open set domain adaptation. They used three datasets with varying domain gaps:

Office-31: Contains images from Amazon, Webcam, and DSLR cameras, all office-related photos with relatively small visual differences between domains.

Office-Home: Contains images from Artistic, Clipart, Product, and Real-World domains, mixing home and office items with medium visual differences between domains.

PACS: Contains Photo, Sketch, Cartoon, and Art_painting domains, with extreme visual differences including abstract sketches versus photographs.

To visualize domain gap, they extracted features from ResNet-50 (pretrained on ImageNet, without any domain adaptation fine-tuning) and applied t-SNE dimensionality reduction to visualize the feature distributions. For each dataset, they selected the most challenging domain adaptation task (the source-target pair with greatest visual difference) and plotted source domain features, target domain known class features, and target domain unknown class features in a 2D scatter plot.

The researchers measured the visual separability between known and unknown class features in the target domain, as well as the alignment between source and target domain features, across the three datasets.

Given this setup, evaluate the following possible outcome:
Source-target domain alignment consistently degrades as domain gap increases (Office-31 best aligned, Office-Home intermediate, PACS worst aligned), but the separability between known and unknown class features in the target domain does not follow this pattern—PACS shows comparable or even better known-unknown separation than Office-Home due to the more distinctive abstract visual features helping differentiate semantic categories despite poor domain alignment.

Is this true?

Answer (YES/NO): NO